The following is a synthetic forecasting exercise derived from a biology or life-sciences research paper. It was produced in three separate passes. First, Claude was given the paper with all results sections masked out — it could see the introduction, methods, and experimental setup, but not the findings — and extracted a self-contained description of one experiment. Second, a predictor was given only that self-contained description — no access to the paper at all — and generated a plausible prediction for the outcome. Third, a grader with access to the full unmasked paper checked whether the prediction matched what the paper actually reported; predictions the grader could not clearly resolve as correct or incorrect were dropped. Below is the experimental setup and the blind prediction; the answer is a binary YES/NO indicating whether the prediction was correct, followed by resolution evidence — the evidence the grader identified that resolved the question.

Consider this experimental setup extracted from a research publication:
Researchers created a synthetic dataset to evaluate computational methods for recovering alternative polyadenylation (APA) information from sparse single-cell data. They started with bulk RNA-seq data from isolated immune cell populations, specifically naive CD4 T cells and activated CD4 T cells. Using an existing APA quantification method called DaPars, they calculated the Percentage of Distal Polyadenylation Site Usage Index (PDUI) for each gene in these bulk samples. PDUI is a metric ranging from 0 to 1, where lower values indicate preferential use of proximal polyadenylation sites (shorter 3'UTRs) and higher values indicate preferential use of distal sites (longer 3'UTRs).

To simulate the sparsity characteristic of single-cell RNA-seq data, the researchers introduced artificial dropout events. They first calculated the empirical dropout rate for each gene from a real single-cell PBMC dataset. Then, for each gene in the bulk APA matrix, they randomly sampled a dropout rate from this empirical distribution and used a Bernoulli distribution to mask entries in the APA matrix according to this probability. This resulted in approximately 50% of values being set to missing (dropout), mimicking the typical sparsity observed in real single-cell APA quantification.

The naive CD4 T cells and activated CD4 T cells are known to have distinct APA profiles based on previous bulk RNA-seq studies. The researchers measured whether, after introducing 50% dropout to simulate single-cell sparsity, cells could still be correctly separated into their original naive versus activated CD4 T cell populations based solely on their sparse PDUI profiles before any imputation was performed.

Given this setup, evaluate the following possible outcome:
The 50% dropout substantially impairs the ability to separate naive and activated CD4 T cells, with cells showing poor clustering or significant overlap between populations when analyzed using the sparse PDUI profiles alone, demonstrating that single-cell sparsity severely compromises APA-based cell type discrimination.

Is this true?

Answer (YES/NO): YES